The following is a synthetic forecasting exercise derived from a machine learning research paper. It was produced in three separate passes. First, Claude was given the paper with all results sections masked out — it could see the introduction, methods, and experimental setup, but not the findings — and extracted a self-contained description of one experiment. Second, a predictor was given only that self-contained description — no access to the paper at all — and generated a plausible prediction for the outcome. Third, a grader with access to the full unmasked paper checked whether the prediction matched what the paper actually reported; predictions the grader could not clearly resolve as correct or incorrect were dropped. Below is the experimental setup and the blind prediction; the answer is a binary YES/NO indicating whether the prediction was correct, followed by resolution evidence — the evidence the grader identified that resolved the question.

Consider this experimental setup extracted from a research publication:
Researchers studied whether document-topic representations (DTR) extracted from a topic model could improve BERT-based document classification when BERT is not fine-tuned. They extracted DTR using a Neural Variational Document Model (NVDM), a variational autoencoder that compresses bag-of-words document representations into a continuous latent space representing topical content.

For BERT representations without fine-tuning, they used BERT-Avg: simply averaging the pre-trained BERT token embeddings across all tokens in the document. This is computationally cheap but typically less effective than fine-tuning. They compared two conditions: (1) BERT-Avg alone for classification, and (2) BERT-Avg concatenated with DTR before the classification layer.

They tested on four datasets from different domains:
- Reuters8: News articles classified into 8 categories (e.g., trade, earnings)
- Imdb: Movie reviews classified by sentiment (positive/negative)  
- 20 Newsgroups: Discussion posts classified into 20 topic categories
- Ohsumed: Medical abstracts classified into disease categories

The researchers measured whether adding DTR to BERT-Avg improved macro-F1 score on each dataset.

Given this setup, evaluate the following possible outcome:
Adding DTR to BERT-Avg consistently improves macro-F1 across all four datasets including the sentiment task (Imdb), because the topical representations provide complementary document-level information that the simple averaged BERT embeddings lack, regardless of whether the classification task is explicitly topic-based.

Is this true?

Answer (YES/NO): NO